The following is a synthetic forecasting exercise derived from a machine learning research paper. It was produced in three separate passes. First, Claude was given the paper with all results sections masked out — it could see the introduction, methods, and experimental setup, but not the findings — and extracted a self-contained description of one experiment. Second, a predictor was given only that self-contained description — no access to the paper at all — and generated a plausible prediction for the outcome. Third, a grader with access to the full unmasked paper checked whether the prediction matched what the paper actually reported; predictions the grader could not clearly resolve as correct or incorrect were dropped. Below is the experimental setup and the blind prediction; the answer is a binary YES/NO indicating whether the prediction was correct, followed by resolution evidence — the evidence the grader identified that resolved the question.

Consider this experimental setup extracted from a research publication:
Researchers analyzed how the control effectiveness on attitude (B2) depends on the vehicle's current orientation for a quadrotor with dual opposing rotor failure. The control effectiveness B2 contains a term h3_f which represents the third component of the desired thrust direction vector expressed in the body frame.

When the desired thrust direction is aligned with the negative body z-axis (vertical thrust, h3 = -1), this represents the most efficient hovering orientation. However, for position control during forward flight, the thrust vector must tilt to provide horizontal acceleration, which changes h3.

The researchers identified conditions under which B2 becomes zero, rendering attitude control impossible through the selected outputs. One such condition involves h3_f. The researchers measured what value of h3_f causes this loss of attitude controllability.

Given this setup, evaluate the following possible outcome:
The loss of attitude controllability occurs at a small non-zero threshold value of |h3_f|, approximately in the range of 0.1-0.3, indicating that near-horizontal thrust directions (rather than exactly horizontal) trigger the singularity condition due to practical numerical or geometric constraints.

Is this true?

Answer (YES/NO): NO